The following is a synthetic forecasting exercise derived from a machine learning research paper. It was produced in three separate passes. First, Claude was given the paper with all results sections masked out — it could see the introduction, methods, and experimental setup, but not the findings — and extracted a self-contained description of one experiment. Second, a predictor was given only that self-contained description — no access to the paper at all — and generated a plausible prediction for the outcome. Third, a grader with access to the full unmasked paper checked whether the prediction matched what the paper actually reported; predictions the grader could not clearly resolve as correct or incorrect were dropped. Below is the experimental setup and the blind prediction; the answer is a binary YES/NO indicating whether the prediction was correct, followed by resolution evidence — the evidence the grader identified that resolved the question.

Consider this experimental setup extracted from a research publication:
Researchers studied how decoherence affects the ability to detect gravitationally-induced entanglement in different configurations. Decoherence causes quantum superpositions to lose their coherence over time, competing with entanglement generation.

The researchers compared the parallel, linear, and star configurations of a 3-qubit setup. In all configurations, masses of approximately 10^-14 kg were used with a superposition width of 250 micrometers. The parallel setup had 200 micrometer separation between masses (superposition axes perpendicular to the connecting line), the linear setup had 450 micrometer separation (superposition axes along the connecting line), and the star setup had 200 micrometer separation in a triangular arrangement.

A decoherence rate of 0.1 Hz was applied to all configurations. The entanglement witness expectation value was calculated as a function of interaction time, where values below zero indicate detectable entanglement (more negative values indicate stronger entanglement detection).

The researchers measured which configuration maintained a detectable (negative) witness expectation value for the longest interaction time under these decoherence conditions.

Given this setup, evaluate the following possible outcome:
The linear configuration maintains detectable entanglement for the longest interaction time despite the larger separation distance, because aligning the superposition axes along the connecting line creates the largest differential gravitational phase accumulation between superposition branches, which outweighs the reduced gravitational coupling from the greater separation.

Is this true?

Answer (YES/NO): NO